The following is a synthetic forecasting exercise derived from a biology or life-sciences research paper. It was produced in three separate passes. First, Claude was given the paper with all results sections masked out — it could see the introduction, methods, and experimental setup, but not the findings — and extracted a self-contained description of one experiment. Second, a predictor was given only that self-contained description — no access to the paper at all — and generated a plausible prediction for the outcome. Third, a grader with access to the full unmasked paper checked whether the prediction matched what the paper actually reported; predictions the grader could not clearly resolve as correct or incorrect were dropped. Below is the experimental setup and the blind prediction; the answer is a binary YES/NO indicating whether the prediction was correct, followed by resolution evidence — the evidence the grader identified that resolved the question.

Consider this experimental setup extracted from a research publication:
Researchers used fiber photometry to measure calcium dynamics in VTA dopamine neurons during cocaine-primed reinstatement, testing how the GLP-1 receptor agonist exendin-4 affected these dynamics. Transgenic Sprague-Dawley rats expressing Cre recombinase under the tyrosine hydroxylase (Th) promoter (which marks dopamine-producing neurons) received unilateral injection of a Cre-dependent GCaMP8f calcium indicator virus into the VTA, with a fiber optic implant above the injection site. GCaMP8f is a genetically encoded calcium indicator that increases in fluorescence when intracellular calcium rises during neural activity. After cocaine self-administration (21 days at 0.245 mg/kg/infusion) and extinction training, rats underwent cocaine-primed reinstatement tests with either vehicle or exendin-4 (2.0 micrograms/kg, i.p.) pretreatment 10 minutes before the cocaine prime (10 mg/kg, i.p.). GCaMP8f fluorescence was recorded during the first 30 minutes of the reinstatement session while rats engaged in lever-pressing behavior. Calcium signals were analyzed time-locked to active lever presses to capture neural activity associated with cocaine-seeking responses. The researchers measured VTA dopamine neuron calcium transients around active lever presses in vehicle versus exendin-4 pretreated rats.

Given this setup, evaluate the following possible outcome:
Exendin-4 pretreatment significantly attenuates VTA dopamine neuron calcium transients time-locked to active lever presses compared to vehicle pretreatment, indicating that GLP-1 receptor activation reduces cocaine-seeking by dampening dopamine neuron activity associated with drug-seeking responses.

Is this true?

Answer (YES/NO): YES